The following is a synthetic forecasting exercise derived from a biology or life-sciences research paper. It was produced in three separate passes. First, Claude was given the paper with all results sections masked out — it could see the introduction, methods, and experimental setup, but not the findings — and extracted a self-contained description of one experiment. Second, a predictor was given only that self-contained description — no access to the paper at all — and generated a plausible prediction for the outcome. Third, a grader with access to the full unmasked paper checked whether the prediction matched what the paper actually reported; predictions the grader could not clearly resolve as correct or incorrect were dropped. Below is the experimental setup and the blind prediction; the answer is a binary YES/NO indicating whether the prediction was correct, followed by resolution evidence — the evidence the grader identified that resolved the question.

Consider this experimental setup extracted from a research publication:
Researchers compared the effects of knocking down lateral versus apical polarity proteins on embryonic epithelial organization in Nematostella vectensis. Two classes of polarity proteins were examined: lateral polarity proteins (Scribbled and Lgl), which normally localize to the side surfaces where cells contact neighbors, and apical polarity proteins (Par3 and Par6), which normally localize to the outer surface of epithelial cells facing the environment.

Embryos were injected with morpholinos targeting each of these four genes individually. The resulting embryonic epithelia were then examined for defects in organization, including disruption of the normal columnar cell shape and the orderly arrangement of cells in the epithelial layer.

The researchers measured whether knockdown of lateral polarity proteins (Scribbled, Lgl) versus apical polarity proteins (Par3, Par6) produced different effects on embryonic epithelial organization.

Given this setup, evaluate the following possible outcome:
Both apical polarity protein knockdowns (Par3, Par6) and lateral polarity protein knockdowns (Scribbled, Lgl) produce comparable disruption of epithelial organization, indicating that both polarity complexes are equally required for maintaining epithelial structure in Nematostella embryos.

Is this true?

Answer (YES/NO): NO